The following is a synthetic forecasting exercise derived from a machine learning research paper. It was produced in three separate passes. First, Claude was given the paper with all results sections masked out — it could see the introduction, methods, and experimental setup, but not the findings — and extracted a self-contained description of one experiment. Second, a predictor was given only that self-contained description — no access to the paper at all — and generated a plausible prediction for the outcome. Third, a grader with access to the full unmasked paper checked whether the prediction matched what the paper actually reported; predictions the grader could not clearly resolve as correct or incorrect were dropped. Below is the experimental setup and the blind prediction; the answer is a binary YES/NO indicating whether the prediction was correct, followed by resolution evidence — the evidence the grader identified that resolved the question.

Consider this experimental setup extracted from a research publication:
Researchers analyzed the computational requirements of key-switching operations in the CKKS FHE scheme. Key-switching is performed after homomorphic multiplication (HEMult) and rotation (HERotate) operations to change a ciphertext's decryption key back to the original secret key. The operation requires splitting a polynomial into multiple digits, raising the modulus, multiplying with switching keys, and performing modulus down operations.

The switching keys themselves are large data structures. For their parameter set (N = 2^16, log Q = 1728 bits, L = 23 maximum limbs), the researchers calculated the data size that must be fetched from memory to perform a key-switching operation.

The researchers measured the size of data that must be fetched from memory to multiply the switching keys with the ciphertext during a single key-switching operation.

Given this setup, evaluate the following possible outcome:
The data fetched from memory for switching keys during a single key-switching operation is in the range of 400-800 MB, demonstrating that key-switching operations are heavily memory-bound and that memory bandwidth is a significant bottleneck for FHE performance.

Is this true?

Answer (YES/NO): NO